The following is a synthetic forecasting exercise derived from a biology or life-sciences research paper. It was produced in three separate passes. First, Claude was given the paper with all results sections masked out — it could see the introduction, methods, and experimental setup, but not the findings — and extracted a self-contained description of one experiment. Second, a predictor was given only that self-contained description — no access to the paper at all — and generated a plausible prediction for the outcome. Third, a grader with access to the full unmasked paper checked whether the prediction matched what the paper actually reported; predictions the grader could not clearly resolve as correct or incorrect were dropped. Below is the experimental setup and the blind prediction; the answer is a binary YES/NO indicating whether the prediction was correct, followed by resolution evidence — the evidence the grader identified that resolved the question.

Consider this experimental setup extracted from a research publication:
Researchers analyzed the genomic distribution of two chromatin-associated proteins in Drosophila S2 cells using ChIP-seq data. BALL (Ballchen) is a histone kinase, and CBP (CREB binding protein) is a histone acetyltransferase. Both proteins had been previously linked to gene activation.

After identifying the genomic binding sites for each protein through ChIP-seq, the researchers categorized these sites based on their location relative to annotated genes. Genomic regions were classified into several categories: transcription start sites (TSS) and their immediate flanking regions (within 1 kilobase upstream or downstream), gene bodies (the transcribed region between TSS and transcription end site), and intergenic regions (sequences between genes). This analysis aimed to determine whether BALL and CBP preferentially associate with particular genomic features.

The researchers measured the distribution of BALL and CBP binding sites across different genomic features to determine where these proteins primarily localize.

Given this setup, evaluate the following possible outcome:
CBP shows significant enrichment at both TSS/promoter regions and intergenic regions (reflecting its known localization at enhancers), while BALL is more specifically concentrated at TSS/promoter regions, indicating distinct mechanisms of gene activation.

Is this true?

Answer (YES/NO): NO